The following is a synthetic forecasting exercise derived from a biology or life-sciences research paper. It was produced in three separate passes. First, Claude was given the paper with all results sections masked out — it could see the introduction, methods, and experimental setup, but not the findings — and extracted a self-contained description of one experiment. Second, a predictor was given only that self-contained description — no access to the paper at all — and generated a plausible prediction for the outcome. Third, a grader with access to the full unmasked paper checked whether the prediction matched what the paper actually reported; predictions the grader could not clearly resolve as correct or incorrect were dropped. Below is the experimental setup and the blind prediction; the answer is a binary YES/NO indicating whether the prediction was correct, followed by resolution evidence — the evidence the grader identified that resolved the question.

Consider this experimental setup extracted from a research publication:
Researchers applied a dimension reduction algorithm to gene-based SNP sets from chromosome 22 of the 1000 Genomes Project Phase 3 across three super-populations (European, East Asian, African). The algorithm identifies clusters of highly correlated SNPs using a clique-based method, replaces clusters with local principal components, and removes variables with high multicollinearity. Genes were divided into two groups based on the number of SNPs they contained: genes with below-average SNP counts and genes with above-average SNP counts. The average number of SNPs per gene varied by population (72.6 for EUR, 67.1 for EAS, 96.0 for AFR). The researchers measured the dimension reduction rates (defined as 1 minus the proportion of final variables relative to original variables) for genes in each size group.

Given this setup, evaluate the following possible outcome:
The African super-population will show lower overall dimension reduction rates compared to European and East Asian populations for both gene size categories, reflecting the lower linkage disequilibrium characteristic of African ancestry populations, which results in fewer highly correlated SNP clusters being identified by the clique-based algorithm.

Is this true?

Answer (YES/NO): YES